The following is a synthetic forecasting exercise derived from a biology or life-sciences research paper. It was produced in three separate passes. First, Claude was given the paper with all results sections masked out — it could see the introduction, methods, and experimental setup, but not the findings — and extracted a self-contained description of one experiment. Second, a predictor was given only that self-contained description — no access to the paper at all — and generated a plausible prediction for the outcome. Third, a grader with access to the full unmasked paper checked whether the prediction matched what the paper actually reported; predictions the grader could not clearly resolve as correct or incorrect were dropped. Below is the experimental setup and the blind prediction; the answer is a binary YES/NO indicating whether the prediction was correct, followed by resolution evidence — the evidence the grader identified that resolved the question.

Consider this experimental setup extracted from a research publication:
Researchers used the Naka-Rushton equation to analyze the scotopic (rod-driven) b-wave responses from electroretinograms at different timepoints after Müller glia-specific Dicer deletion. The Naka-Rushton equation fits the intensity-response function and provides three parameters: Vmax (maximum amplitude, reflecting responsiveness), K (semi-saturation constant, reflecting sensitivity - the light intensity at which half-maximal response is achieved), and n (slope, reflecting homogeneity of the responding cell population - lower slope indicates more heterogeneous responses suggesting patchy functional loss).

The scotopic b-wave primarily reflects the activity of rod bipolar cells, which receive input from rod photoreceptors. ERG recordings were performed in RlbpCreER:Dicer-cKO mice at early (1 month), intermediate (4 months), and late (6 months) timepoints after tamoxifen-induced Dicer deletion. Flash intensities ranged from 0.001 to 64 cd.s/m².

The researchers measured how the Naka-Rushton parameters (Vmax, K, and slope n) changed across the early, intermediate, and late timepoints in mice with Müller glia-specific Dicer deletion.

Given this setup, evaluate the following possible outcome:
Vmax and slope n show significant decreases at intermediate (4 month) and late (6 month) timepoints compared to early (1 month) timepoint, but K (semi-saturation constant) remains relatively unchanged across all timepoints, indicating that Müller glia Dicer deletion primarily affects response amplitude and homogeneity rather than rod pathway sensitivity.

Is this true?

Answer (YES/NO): NO